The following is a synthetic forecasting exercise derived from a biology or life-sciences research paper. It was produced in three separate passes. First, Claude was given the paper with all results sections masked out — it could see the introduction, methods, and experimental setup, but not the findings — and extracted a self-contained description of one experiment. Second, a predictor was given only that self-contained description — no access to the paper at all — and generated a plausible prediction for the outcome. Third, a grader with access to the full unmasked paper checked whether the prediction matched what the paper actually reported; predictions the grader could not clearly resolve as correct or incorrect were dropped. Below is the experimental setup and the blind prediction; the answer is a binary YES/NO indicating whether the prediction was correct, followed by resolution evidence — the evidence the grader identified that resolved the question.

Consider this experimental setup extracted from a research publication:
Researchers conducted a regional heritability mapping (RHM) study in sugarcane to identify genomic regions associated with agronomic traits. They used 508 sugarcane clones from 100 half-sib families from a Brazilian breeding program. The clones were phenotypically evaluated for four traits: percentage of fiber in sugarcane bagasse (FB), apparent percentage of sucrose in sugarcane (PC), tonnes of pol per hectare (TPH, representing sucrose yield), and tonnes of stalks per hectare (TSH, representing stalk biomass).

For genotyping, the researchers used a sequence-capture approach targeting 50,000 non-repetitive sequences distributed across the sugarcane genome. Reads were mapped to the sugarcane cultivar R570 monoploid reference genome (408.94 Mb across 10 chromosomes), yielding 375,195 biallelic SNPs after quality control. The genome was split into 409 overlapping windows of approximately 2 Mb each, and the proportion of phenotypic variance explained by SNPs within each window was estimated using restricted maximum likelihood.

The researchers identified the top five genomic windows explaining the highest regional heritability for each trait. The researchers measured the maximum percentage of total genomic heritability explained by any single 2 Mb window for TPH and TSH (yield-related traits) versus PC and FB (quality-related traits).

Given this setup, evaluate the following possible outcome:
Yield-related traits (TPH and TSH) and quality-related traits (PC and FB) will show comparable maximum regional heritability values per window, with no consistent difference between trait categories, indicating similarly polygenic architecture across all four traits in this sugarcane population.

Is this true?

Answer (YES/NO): NO